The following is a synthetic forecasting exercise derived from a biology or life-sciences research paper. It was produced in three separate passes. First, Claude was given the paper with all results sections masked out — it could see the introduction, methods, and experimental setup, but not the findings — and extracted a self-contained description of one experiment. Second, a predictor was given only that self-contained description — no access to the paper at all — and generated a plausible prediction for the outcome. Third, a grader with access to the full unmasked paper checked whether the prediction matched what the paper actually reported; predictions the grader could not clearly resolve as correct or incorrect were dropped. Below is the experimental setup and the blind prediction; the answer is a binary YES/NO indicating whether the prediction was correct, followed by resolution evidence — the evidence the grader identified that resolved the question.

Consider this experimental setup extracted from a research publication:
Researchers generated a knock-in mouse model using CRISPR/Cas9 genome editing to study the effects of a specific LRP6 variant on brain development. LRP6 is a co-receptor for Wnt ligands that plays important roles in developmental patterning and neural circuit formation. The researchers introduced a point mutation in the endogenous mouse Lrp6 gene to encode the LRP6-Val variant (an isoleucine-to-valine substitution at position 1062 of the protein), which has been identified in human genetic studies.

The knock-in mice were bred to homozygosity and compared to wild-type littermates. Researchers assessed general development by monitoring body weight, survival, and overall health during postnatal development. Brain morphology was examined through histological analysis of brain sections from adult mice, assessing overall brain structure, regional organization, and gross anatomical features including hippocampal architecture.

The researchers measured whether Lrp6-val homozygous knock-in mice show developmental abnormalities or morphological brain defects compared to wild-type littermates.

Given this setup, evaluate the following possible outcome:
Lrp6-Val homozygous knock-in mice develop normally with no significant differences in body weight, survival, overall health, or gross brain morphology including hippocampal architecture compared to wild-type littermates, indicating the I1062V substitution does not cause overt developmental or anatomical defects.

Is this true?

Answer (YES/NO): YES